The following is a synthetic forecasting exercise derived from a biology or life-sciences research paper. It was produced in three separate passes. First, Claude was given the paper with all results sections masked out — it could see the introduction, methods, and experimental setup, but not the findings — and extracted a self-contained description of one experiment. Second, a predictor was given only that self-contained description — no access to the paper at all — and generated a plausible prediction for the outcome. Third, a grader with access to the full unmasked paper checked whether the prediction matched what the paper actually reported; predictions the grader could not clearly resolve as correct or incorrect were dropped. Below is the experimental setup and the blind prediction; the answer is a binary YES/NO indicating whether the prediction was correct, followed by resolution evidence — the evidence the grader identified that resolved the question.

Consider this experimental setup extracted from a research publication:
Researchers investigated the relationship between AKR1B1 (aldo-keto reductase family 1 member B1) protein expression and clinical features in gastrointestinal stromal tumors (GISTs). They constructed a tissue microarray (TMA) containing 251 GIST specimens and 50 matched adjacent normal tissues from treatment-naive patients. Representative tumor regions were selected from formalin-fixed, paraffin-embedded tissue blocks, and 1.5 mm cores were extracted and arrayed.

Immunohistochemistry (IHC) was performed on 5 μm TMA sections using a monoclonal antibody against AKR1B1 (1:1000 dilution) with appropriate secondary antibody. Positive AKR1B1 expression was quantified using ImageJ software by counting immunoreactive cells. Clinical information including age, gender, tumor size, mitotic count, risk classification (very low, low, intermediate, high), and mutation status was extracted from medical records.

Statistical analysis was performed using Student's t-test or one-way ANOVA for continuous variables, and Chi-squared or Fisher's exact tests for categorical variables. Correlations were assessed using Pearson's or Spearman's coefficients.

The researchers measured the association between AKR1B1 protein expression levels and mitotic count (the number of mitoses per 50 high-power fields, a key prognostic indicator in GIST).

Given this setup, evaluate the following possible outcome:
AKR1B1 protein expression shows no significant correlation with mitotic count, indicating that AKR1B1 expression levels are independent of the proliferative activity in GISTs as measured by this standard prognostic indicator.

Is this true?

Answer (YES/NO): NO